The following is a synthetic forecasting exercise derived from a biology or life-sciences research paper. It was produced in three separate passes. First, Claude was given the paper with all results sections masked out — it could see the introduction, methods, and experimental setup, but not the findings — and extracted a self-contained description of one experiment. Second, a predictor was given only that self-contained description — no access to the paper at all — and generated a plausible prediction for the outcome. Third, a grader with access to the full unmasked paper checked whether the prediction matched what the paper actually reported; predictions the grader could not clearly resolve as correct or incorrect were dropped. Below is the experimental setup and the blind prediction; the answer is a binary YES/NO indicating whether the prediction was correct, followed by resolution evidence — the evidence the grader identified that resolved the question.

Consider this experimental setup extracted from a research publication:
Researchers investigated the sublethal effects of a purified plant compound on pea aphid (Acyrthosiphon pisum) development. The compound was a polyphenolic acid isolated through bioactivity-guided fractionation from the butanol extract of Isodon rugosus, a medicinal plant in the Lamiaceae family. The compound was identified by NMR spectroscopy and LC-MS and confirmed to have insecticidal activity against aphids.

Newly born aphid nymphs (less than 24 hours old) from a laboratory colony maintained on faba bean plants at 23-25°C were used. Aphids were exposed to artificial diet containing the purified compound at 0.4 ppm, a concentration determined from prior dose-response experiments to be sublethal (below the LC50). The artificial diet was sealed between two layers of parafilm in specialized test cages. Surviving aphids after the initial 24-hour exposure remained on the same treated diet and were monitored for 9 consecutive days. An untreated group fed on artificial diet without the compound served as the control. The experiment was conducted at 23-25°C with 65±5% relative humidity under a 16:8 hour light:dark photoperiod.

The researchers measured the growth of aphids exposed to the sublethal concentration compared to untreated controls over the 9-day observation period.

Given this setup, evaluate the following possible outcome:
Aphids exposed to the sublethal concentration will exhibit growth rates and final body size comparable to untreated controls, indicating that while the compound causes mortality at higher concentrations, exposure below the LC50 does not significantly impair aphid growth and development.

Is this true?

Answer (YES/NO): NO